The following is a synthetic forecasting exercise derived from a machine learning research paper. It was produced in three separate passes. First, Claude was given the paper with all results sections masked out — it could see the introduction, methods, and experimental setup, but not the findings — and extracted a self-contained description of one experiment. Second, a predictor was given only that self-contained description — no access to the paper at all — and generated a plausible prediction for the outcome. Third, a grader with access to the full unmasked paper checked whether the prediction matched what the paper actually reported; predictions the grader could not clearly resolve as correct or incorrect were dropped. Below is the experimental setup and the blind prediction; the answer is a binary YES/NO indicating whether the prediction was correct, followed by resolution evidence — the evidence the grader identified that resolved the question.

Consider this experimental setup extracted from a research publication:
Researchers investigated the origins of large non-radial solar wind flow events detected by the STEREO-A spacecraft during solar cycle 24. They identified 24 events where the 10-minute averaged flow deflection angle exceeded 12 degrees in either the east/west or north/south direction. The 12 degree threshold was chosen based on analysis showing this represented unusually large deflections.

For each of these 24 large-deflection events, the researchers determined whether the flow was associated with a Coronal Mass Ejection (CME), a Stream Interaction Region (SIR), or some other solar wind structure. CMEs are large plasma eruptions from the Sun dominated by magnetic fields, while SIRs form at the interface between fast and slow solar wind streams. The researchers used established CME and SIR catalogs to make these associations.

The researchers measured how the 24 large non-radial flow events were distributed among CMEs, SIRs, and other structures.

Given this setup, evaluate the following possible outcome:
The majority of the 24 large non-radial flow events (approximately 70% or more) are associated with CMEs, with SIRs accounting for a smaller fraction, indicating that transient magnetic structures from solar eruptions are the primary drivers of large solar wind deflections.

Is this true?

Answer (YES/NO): NO